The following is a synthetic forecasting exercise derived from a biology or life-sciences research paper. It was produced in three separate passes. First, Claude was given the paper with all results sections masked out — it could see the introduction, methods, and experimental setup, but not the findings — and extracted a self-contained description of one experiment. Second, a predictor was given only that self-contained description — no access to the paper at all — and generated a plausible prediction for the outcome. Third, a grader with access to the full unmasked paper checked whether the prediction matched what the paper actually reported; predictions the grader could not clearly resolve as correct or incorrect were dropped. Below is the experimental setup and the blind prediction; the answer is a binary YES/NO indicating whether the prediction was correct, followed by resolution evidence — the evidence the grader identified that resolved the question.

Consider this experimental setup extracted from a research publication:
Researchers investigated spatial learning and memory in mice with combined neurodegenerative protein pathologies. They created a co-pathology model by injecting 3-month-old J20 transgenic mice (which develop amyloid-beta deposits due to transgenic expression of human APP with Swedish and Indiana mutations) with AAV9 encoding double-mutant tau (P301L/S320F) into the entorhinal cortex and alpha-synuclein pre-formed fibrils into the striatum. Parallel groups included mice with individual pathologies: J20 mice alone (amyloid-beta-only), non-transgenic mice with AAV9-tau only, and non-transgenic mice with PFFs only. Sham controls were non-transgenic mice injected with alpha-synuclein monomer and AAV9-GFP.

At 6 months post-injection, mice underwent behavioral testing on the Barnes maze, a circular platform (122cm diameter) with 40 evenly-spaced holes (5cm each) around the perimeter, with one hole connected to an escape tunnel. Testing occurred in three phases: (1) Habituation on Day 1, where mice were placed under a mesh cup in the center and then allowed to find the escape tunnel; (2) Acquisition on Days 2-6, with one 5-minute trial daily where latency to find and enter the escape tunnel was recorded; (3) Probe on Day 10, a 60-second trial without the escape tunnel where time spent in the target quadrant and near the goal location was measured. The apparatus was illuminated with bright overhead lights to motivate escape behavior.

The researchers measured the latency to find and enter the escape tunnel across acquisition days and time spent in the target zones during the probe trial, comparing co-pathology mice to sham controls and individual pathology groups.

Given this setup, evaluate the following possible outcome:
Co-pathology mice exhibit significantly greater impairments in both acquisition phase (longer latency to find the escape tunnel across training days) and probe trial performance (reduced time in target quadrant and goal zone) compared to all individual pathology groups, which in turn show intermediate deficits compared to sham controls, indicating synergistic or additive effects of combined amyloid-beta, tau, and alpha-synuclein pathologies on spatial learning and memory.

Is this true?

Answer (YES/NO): NO